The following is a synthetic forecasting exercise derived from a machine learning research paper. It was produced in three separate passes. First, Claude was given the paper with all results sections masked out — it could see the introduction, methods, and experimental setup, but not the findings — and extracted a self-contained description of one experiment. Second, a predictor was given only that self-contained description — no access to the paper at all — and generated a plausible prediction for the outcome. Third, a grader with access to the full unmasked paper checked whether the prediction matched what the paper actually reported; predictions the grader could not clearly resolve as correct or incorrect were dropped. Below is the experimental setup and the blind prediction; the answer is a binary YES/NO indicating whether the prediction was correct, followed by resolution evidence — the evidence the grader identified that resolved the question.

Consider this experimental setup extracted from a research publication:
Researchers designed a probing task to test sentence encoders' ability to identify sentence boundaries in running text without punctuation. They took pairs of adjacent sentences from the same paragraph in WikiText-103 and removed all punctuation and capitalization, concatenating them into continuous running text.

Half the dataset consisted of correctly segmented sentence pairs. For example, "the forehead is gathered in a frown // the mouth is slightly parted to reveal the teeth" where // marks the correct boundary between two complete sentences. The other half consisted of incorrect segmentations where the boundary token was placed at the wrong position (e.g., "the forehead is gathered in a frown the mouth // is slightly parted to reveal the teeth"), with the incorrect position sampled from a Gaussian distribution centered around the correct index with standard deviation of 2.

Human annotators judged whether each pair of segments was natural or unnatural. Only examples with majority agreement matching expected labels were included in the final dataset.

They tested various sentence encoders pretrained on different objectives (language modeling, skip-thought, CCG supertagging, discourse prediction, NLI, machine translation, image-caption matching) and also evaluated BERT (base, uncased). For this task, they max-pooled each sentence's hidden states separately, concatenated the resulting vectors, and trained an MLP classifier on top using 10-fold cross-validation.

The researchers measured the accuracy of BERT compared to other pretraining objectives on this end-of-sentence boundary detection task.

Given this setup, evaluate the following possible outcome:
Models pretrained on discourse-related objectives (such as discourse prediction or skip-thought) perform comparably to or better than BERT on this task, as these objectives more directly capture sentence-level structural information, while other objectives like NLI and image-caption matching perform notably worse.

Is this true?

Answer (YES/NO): NO